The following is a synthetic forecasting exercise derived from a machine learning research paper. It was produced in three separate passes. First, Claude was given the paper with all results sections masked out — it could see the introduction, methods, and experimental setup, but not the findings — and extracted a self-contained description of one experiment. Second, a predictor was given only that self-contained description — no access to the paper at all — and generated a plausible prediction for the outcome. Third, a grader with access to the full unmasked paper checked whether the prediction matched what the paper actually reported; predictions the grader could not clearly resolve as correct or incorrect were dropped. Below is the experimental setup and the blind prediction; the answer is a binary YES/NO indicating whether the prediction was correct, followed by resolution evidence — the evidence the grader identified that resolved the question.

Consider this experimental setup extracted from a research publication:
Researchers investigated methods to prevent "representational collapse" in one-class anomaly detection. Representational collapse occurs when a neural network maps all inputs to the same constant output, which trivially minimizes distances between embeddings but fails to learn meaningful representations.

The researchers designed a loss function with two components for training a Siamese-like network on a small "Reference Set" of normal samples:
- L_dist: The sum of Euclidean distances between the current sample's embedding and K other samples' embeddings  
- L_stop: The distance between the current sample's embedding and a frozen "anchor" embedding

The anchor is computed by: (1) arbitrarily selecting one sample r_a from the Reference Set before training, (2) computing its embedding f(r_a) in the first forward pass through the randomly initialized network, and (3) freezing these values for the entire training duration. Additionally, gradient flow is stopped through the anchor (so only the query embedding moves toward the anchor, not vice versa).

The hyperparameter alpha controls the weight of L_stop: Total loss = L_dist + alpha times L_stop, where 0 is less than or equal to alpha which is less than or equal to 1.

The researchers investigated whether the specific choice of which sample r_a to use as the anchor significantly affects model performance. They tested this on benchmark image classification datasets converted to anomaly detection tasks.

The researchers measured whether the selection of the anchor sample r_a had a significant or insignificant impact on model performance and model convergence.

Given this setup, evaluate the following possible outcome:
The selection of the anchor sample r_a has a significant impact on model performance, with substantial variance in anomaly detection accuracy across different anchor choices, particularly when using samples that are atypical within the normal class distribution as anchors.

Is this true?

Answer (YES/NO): NO